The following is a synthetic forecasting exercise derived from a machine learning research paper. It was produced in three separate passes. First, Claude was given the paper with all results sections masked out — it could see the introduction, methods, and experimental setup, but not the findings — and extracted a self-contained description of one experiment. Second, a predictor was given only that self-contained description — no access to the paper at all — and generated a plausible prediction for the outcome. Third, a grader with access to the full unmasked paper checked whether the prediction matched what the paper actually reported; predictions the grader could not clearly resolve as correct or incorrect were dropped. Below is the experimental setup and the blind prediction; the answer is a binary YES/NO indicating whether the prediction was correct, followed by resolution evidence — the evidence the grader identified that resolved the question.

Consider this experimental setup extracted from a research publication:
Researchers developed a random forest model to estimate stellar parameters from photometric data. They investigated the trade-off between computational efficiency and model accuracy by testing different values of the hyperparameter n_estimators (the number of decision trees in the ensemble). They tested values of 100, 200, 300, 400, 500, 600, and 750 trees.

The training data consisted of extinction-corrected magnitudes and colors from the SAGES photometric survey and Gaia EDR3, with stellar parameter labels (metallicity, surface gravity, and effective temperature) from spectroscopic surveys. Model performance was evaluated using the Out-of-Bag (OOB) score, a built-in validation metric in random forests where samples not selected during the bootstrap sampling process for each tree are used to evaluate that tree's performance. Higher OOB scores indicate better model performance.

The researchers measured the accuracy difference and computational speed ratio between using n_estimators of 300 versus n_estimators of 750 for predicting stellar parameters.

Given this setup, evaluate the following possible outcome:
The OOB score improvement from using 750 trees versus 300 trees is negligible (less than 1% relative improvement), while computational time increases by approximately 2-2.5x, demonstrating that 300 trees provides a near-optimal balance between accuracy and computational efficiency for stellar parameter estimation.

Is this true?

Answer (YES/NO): YES